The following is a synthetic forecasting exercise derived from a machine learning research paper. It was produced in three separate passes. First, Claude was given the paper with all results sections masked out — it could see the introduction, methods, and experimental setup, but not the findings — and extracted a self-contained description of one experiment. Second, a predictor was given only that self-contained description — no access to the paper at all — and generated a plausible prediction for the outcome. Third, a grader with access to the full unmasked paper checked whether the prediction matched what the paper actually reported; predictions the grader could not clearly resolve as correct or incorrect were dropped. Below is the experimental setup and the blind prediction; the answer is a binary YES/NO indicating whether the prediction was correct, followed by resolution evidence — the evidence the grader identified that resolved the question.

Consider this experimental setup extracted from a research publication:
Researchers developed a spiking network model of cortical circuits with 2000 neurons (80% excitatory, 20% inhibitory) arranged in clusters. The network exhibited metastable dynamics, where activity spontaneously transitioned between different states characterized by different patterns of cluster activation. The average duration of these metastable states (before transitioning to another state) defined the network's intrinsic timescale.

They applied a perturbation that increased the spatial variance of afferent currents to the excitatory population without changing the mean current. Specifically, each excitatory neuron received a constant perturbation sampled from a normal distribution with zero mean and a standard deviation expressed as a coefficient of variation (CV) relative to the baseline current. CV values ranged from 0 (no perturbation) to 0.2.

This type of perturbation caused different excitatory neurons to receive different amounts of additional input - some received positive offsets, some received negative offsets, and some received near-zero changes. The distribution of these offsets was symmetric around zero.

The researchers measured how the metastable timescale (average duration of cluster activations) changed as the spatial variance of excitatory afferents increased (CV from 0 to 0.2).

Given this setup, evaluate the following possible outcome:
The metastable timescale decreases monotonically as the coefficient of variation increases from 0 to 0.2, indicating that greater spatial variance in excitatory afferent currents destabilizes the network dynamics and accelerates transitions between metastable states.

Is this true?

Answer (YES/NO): YES